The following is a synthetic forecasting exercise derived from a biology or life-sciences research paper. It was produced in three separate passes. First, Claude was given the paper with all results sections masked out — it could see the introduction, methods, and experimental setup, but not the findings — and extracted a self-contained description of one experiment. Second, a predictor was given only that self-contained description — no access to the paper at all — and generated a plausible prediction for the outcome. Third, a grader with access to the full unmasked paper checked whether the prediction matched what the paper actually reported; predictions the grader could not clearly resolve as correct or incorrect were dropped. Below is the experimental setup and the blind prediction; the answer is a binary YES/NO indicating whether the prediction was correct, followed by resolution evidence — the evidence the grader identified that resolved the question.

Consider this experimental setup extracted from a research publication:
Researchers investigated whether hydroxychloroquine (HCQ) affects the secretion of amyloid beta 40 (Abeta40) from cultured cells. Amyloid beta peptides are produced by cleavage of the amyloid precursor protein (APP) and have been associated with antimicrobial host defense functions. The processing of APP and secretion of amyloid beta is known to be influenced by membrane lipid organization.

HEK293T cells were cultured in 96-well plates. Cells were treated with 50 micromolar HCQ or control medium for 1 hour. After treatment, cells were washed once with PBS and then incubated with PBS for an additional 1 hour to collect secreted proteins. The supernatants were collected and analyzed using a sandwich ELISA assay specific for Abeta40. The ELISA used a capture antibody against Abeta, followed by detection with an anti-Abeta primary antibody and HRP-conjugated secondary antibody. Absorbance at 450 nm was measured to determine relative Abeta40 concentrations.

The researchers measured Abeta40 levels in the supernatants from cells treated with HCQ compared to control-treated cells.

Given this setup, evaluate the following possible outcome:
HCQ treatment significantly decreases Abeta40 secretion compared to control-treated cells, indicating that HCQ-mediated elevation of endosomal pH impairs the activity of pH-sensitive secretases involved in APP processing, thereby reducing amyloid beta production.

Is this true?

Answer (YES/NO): YES